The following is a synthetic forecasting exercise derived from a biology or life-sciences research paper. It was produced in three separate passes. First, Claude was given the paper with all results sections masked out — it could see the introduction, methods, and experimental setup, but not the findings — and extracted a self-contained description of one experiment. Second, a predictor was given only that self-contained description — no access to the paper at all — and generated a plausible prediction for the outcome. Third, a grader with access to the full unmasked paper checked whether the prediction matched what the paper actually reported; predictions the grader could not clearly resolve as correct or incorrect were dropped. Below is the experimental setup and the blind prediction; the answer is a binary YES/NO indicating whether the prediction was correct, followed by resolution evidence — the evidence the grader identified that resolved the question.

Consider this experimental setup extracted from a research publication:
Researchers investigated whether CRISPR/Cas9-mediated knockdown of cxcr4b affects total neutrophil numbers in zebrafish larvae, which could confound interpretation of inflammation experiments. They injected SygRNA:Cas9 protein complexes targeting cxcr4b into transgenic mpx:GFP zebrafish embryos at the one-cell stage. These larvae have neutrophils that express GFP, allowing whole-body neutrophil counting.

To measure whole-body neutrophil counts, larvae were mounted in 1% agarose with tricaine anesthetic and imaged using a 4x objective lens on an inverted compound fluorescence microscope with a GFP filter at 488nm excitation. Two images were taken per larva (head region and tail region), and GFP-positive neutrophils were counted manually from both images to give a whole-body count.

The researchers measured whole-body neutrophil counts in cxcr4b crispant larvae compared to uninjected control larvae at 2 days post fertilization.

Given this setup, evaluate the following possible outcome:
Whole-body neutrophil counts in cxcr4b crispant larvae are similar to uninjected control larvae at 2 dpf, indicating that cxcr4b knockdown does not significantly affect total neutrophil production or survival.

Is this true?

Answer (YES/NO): YES